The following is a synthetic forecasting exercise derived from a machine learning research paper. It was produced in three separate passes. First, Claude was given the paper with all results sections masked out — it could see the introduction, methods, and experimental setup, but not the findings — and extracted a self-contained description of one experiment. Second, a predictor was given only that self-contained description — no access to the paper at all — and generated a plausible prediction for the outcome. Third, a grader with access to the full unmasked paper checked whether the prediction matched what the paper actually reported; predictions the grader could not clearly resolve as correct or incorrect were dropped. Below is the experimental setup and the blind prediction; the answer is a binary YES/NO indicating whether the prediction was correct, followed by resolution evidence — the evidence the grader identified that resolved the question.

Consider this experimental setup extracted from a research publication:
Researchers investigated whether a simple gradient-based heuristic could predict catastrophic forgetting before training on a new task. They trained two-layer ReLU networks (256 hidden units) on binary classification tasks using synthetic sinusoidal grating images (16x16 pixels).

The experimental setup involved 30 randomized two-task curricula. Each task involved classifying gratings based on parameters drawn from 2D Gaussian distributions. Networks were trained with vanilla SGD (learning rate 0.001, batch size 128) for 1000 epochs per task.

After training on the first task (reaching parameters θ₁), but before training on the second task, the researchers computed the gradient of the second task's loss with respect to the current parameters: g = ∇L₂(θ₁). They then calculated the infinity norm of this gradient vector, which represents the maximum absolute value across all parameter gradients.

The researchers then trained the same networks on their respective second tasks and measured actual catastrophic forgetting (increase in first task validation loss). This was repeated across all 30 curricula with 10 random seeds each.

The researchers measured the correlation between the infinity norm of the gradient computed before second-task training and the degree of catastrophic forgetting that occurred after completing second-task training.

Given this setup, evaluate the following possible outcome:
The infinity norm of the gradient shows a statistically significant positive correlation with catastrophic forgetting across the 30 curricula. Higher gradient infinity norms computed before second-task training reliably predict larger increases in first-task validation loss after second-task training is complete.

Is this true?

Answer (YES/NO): YES